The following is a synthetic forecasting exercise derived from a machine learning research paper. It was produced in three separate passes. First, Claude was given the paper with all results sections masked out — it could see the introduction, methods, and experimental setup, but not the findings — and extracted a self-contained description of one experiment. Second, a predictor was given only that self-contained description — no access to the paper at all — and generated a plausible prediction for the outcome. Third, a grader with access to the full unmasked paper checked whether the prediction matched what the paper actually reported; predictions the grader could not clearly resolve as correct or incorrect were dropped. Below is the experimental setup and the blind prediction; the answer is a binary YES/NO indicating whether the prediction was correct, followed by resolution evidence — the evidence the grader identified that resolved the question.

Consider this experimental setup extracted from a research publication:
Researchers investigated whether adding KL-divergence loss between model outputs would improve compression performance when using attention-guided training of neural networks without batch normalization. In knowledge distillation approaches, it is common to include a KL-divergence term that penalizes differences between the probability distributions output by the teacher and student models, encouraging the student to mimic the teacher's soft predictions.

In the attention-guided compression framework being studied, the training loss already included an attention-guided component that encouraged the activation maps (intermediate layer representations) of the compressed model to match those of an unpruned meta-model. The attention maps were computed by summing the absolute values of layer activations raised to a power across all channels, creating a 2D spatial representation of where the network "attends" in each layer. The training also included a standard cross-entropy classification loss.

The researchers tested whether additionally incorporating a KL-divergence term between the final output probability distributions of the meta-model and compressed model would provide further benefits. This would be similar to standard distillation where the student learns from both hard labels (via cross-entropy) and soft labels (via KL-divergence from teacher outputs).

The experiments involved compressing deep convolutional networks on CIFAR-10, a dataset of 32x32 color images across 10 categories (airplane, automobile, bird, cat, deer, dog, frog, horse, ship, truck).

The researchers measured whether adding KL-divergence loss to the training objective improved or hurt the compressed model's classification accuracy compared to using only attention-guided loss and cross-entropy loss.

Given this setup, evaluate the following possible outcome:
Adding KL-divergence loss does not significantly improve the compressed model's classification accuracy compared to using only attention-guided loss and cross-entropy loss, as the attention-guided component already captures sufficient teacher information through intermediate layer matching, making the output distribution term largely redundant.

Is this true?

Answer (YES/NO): YES